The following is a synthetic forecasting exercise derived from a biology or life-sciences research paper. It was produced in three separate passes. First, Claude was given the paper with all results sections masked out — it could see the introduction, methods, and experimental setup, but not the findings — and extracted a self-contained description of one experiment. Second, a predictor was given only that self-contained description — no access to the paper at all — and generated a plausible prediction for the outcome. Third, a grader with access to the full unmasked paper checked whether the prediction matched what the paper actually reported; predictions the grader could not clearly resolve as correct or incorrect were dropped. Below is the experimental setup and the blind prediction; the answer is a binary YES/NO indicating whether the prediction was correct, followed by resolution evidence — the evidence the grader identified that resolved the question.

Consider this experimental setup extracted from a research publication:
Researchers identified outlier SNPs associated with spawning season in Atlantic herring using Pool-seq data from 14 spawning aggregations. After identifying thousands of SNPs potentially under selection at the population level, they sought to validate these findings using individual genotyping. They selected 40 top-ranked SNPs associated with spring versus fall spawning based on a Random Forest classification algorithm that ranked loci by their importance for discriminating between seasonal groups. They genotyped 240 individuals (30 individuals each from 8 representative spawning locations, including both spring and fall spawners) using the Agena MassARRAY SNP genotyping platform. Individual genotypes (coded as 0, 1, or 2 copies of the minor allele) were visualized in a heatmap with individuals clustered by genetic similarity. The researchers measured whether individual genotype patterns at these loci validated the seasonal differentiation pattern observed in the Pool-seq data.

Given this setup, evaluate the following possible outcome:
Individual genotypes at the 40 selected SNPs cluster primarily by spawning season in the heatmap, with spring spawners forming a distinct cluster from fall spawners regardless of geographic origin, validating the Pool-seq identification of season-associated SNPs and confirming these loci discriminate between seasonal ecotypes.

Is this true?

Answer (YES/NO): YES